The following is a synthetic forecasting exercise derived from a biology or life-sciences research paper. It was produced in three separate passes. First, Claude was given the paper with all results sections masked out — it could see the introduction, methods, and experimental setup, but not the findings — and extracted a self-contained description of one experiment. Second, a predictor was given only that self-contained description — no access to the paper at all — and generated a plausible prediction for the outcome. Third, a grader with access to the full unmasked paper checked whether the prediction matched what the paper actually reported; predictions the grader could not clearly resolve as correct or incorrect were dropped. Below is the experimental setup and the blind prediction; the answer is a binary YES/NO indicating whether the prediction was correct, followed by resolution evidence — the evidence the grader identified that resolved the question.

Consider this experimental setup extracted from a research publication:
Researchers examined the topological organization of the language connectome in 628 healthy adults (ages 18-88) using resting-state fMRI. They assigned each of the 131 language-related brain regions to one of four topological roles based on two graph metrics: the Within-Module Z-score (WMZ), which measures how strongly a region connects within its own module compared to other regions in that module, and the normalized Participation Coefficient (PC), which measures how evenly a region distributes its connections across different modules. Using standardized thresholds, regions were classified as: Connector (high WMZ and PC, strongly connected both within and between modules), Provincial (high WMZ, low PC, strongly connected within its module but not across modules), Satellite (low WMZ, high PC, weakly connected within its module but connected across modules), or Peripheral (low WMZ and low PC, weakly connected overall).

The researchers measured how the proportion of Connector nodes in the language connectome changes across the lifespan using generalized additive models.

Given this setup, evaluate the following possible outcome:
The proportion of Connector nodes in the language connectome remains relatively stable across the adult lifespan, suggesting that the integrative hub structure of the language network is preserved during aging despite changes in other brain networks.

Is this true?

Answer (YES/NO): NO